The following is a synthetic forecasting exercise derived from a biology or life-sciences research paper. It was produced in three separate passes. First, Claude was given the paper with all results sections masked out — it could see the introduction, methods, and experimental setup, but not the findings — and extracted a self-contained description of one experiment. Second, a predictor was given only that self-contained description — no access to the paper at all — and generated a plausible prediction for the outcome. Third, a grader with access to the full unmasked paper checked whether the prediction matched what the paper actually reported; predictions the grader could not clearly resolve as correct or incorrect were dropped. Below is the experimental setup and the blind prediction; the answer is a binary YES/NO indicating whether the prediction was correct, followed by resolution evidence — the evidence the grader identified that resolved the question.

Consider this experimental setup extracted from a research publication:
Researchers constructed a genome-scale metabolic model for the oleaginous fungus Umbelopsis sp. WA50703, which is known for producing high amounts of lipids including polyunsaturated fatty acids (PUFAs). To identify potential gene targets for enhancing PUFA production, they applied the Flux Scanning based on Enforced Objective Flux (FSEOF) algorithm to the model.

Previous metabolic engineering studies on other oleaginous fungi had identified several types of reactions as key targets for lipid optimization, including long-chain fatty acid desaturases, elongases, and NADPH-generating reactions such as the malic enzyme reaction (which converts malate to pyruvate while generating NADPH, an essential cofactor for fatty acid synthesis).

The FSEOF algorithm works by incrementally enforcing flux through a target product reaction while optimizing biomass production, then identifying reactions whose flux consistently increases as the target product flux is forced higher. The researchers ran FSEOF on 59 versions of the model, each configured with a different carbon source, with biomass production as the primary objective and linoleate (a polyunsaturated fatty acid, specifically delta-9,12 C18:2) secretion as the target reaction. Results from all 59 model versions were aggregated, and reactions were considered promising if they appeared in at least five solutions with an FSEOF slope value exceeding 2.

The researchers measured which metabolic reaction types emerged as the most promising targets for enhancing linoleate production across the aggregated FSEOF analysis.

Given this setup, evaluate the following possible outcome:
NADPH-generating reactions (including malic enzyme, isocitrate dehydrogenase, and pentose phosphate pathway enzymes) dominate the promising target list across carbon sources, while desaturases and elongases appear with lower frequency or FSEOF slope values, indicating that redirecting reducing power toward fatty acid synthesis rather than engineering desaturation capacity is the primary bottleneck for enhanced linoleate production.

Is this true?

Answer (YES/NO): NO